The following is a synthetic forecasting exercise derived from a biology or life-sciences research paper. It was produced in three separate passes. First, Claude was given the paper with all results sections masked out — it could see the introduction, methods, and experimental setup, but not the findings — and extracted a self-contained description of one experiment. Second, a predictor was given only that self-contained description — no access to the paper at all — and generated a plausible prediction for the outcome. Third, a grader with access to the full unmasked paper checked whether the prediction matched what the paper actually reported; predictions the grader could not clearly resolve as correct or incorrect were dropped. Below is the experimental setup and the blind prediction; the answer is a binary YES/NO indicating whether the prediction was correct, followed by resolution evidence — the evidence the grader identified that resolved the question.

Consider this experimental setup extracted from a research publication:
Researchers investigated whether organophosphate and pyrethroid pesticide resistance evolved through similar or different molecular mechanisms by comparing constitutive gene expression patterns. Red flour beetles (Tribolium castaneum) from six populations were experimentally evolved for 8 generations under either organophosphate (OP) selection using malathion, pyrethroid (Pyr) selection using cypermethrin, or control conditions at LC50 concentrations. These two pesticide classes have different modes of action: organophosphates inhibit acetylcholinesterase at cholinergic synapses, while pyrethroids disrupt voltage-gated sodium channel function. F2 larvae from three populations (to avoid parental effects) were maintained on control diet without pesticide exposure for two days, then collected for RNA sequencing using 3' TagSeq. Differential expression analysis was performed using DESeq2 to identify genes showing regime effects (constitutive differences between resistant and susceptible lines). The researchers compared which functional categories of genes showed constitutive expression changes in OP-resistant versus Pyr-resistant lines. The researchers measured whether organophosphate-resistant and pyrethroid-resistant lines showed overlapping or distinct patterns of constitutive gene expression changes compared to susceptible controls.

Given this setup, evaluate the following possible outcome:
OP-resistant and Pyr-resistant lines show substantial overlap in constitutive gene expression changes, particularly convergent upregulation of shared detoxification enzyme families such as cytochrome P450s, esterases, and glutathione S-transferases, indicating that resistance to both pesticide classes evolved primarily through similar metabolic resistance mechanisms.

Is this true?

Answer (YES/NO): NO